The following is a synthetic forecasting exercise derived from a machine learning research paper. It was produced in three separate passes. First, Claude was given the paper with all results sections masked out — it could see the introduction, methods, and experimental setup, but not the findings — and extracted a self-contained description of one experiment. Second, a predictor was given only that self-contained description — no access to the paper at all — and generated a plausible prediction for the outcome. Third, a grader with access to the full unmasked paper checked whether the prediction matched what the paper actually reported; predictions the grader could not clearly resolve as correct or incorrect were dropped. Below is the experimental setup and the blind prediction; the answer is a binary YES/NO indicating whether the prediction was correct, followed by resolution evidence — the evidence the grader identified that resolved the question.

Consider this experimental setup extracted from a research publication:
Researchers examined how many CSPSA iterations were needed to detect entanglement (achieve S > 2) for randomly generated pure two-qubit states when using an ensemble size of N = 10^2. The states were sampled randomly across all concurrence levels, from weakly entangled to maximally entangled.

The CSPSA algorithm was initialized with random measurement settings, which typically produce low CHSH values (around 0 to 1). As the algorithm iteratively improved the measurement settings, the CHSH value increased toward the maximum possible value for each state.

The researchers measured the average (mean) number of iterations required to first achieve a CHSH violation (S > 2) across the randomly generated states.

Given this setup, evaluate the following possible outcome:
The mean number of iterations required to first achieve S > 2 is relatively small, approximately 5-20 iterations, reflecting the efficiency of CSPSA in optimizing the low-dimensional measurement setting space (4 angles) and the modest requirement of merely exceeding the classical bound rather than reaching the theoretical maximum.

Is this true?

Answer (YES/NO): YES